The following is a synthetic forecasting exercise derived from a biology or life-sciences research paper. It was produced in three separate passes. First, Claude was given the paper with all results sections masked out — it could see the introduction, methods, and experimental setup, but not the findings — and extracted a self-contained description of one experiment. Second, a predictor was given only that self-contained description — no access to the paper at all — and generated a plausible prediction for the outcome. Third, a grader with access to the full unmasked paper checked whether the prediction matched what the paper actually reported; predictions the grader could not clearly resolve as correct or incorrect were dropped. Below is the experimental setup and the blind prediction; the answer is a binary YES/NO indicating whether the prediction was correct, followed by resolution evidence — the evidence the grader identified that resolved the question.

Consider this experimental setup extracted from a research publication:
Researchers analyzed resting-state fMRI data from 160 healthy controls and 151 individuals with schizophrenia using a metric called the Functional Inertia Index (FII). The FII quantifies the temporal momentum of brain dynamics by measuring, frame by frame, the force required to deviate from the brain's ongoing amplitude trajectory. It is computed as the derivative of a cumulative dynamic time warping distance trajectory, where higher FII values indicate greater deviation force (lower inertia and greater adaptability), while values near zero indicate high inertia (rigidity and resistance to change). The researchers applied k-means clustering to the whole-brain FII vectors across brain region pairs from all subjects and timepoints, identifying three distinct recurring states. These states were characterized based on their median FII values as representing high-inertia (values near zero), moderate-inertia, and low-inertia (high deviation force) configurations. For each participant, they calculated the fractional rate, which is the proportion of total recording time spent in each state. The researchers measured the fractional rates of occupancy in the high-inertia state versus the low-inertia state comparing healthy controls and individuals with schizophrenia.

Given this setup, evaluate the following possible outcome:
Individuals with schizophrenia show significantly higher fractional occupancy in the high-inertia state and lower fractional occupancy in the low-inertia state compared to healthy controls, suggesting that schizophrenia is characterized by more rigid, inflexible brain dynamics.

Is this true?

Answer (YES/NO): NO